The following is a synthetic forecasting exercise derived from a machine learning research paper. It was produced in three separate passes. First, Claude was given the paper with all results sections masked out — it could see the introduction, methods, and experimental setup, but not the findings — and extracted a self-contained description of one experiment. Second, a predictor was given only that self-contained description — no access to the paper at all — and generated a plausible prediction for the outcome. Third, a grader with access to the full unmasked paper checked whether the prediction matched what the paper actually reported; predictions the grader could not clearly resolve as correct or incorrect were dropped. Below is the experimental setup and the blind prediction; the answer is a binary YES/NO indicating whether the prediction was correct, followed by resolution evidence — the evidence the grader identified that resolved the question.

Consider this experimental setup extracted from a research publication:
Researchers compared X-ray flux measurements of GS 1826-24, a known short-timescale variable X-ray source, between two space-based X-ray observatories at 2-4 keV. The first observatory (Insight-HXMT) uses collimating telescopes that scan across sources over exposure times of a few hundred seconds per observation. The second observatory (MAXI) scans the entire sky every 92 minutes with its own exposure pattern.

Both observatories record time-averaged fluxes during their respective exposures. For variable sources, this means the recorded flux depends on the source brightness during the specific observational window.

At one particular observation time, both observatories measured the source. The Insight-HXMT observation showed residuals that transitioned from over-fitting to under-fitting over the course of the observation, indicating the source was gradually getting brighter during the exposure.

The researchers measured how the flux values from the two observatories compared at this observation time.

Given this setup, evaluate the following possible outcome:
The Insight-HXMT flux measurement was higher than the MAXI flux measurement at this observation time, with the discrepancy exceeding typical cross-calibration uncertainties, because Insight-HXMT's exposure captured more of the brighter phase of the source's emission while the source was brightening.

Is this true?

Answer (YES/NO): YES